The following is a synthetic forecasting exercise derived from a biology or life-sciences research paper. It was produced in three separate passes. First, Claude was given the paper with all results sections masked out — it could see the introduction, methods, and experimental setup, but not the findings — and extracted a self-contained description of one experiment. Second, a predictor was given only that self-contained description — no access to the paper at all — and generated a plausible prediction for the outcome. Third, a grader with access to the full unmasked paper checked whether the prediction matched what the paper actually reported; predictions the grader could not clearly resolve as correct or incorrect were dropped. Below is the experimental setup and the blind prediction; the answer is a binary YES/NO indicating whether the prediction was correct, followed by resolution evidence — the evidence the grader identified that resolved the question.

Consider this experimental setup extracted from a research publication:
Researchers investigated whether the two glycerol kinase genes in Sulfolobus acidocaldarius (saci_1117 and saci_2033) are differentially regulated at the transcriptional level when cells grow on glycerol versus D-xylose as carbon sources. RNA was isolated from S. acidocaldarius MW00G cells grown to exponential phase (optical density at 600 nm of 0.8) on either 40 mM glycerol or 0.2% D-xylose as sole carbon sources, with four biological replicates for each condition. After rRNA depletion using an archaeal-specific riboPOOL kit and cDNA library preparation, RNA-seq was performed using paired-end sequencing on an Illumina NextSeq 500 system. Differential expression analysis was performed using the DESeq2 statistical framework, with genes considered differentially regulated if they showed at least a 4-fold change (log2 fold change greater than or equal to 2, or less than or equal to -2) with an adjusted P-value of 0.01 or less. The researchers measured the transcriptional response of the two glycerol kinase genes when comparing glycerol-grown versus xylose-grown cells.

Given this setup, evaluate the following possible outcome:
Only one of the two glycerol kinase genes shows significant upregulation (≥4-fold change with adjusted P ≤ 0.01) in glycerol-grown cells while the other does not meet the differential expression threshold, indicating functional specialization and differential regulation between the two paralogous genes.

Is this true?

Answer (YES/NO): YES